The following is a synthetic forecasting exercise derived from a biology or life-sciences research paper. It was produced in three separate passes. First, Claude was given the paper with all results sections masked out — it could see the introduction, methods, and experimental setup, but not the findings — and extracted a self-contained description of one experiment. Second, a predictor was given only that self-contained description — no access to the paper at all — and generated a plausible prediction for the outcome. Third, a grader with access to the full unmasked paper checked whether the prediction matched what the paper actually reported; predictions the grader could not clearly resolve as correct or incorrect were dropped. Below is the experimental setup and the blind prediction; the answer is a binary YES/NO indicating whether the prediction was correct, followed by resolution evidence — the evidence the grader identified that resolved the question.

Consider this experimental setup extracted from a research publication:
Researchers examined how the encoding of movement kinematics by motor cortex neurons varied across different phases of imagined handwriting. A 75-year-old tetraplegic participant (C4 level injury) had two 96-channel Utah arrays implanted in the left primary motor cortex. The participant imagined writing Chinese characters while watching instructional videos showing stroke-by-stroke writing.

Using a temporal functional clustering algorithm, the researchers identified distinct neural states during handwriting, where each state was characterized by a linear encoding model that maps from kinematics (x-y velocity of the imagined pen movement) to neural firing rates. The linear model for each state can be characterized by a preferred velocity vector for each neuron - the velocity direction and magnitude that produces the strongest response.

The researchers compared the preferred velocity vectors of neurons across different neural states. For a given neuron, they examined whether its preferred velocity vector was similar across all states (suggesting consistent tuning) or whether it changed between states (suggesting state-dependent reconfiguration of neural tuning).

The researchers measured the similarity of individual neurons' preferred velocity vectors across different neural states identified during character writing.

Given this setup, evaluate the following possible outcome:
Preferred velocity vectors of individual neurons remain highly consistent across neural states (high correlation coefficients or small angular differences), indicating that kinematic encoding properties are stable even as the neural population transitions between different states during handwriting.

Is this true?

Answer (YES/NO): NO